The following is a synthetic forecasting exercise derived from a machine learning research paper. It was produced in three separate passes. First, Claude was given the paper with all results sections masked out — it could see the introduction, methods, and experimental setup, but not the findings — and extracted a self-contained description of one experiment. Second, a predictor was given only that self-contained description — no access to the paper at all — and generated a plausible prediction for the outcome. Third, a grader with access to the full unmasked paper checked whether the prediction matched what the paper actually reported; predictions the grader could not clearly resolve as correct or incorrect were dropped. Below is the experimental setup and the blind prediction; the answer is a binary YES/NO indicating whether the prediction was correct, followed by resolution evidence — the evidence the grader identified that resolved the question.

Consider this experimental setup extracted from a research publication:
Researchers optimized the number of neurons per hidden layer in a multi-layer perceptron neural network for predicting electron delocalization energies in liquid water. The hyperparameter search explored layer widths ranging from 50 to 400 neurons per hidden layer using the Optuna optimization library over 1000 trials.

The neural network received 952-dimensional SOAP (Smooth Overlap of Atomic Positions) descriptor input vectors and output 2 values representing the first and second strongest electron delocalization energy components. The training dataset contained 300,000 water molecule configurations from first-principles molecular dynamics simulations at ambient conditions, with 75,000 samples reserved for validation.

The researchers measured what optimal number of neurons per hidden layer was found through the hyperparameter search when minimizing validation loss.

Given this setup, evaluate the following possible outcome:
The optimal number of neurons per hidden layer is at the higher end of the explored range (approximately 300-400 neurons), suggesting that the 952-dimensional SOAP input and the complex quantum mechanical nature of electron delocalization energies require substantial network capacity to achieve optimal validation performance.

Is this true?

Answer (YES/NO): NO